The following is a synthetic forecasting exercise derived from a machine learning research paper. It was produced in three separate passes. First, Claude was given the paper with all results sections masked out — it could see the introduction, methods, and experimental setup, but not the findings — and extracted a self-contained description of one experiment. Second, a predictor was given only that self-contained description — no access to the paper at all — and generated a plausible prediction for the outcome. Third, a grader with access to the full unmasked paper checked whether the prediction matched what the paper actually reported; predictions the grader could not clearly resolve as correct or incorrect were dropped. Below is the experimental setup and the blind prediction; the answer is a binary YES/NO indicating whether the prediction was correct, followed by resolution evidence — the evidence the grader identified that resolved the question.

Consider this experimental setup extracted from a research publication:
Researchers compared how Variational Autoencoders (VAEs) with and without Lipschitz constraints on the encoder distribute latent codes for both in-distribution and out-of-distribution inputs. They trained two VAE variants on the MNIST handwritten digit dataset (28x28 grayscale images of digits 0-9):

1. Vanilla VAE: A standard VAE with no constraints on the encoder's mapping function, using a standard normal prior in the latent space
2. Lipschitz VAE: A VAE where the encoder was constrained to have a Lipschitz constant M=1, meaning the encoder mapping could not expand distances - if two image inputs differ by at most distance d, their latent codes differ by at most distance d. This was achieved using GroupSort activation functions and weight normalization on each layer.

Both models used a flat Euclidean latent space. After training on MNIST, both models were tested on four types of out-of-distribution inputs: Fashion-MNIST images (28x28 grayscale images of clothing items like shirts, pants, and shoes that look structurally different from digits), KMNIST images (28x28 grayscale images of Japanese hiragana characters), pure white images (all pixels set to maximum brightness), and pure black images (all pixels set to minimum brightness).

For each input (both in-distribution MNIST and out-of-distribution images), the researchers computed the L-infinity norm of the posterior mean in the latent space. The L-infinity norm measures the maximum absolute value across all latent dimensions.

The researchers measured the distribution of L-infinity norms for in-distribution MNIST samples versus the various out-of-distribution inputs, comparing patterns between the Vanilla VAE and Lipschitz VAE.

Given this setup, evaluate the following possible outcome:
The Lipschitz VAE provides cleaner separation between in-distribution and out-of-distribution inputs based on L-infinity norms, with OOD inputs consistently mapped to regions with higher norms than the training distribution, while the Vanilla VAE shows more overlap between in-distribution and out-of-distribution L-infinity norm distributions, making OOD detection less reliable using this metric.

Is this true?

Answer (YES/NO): NO